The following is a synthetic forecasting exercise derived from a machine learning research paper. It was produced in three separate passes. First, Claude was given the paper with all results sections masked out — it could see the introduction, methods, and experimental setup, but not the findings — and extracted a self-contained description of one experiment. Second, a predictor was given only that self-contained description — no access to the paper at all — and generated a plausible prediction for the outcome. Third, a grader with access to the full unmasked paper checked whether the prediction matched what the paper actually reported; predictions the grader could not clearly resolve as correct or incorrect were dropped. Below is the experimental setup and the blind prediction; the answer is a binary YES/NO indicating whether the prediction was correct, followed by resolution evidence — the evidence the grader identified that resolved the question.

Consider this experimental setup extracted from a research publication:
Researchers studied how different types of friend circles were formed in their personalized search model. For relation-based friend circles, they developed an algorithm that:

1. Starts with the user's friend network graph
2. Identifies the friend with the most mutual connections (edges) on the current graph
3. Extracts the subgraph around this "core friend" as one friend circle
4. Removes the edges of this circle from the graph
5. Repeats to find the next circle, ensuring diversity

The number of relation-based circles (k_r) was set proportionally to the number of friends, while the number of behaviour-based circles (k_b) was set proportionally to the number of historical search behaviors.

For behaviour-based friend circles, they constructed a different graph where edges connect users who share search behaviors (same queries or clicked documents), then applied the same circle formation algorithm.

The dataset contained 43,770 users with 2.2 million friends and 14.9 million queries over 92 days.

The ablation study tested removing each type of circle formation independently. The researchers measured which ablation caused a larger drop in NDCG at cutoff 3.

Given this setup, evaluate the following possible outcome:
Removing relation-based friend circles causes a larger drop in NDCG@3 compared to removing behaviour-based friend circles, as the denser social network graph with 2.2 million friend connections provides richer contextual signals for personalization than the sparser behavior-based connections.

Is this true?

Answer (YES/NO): YES